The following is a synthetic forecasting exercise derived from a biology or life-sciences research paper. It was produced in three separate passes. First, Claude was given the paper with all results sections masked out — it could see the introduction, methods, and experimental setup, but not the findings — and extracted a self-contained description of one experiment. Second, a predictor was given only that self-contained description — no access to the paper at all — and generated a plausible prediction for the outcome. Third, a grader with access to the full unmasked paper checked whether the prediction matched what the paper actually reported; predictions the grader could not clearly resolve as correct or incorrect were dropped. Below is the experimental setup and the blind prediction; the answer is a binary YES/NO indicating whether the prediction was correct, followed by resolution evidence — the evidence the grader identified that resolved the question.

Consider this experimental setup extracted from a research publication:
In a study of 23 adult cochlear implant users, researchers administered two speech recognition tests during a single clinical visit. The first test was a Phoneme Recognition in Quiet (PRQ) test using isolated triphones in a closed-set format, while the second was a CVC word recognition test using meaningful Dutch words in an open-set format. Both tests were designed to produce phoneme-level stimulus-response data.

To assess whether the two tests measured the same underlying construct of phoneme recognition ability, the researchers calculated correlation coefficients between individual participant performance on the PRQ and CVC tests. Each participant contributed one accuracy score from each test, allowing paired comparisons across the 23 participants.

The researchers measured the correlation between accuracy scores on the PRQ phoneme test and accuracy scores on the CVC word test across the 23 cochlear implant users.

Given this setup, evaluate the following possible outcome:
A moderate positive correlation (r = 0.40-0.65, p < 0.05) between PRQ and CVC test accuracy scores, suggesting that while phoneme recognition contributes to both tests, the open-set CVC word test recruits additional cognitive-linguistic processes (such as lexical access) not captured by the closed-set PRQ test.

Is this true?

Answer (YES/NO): NO